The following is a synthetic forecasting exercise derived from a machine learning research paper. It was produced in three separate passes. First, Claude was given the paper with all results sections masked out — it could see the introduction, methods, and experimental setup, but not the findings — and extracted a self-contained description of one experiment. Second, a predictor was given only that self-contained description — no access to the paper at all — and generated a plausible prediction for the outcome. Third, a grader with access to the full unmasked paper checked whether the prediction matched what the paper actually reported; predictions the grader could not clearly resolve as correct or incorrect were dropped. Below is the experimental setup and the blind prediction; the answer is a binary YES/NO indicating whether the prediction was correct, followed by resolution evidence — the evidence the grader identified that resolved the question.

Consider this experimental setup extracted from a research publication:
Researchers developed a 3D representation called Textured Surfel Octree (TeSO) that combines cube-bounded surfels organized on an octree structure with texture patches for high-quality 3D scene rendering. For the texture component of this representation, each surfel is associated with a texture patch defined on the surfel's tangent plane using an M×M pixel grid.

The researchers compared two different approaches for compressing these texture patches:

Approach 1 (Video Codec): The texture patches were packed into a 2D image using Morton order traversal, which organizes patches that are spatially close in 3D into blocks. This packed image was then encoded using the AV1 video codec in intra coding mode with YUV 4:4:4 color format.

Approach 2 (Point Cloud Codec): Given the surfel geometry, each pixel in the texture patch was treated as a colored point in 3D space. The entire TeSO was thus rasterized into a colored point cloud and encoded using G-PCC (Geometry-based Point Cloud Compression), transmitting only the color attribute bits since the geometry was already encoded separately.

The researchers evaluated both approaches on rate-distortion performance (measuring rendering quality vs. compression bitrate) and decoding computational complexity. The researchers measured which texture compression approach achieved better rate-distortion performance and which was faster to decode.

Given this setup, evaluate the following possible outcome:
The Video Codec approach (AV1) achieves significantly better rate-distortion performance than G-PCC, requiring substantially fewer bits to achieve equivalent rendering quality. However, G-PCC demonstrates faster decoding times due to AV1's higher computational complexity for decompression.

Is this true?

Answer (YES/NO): NO